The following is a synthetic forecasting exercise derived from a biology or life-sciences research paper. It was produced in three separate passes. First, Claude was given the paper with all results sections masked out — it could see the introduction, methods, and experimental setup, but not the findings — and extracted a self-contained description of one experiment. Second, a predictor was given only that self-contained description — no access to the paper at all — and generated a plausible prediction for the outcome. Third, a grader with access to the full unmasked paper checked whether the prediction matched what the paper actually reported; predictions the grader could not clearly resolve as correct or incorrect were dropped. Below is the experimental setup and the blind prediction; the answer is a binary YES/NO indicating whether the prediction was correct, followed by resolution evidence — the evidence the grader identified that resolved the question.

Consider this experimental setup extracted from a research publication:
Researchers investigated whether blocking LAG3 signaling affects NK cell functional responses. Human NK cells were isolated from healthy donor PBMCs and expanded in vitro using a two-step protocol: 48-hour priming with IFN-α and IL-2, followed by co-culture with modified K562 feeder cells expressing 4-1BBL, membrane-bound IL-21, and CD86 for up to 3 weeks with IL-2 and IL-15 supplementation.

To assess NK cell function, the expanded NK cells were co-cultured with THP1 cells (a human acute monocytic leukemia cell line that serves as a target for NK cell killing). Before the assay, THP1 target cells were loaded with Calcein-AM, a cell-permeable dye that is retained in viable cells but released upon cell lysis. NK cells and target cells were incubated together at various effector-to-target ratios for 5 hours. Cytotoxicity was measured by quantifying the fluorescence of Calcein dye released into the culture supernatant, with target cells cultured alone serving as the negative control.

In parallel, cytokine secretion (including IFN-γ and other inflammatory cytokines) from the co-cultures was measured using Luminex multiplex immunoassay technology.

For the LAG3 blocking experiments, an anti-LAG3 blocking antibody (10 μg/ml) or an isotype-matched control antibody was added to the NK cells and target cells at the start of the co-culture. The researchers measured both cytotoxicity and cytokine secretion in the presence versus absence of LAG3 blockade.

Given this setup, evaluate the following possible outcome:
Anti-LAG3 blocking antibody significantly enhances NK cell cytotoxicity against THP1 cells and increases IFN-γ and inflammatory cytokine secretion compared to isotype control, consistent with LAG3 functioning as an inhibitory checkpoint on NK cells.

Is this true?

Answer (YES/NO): NO